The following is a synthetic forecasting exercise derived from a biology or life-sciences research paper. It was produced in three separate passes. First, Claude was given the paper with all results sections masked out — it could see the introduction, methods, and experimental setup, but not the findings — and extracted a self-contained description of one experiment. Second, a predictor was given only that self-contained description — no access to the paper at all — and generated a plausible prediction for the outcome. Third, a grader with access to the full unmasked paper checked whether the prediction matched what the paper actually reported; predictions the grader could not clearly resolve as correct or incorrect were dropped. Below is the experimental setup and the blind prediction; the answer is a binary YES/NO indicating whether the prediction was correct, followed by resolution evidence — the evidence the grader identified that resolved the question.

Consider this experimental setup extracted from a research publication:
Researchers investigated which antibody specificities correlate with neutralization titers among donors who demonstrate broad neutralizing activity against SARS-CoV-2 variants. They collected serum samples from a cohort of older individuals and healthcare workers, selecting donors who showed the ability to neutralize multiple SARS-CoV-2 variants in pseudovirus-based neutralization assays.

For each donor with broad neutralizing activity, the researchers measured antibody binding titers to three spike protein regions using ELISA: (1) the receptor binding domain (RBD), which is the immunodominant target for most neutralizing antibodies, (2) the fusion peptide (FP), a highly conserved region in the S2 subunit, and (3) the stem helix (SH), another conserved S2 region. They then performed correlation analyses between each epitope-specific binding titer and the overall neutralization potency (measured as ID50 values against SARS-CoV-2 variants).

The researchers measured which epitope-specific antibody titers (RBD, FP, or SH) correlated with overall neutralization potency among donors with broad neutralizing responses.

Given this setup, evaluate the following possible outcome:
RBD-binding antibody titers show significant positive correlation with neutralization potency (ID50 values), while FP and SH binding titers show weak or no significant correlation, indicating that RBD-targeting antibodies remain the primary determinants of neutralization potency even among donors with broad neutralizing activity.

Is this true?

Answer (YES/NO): NO